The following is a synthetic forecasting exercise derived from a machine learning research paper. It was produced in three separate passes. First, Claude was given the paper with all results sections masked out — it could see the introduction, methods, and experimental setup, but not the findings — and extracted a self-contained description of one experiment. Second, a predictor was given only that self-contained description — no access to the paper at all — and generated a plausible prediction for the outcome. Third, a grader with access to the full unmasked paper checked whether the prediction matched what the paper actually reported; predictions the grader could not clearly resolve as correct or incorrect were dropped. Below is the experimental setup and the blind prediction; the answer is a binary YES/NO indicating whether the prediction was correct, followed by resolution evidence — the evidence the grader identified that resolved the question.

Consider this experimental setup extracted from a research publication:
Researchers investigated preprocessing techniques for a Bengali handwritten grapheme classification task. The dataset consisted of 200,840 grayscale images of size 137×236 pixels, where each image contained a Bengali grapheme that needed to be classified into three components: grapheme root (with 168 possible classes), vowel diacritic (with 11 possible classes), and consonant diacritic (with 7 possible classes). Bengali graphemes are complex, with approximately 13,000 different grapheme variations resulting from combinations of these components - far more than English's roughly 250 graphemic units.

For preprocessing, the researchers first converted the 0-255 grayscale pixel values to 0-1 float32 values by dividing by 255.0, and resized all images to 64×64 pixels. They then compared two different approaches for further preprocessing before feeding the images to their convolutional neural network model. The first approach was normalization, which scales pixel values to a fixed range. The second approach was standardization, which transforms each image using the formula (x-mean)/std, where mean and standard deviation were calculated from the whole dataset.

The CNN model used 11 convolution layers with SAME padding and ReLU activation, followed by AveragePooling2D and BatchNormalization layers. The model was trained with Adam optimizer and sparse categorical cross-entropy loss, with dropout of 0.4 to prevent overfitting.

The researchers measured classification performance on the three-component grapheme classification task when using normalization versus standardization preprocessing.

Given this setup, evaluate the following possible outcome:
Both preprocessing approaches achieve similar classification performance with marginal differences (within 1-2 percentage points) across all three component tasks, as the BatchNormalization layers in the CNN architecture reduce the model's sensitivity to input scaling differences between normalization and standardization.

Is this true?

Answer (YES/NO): NO